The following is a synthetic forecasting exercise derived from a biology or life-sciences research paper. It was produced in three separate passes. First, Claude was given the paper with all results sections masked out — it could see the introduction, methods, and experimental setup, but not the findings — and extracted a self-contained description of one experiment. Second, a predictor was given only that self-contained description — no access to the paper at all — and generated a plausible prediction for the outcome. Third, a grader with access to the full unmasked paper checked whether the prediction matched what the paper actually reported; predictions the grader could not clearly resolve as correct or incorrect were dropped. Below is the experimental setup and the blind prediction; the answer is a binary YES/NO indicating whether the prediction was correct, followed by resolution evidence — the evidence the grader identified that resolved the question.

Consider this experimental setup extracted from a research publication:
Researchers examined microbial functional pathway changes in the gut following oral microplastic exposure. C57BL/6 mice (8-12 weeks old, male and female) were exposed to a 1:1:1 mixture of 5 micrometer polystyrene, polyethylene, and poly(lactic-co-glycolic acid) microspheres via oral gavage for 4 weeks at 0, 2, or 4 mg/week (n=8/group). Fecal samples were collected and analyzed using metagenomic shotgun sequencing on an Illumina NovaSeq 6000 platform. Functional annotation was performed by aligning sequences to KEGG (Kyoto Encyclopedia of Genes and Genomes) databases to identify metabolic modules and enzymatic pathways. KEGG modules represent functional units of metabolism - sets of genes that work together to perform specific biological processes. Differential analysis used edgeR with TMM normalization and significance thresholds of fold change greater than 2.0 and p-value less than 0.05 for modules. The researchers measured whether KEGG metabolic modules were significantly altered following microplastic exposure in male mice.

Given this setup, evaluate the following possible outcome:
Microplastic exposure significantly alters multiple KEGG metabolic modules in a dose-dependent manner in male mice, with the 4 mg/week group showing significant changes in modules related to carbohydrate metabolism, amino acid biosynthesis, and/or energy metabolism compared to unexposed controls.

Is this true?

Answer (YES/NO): YES